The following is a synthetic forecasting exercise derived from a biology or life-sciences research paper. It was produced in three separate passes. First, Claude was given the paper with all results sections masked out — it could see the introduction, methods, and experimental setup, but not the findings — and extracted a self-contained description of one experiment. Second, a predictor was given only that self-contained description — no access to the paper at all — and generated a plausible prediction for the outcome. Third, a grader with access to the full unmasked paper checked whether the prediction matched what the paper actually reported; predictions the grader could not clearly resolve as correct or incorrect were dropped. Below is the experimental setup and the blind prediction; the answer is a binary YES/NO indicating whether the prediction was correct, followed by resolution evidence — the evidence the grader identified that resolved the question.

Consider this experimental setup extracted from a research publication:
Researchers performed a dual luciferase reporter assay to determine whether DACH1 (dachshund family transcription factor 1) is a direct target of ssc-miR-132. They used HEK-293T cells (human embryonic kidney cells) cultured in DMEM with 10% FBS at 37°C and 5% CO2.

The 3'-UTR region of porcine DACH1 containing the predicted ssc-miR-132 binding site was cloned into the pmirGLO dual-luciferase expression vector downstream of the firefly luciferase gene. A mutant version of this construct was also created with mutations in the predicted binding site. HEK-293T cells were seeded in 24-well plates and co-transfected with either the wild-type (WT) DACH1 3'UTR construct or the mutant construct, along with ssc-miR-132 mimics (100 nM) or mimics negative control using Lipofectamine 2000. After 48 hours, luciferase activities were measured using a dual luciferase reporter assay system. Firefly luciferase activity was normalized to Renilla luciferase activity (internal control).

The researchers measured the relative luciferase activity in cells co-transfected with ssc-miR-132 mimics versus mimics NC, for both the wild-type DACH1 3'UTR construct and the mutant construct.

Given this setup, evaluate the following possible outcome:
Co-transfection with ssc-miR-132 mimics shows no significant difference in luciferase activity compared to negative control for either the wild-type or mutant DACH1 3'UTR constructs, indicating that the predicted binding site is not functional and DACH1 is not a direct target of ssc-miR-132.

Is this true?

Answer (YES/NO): NO